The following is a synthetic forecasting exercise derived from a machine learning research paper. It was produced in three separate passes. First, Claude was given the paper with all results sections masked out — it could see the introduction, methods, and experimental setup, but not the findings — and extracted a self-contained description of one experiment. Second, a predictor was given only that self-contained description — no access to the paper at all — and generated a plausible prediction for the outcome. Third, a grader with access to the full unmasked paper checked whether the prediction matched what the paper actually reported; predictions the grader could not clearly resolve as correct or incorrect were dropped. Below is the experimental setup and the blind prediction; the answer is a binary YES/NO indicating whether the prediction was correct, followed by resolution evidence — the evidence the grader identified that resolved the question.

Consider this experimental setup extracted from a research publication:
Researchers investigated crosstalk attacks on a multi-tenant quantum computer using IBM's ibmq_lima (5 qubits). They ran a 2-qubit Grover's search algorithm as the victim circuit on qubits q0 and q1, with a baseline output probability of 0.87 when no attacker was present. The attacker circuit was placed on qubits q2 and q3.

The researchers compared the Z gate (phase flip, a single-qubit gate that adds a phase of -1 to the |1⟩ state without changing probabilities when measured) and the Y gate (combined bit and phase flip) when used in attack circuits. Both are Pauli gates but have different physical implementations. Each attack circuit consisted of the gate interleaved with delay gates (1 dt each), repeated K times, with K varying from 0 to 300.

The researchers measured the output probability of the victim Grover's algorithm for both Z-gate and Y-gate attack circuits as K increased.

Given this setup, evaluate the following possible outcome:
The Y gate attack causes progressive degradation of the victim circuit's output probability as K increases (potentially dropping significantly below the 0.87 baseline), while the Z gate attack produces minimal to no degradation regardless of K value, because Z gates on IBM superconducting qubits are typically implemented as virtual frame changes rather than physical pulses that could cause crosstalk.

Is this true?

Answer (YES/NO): YES